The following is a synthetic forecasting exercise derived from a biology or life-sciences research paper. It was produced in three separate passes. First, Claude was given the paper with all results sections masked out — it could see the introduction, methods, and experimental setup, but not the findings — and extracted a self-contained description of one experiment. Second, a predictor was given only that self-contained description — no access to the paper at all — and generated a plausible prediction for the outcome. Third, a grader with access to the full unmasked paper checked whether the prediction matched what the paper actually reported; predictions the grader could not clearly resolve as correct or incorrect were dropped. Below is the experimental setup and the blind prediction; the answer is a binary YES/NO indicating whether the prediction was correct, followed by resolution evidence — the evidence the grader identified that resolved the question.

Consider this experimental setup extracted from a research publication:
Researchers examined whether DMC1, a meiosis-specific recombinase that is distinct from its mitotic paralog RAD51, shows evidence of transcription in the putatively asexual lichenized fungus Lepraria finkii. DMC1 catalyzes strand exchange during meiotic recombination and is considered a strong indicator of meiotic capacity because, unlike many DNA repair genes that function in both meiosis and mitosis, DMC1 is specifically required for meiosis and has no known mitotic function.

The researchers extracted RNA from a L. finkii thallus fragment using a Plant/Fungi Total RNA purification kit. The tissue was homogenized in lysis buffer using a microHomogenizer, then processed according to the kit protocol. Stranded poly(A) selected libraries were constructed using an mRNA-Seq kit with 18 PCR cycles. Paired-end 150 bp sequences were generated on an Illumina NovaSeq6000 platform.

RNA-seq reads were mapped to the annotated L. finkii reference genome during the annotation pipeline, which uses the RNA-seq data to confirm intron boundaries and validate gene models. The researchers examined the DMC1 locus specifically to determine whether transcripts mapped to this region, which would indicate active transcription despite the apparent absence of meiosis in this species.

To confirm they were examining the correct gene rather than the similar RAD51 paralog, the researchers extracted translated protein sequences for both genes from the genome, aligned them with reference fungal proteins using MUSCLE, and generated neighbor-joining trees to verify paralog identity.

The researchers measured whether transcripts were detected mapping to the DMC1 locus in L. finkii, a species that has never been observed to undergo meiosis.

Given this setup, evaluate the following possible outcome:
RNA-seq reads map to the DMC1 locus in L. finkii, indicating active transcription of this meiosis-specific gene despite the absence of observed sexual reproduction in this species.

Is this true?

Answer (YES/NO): YES